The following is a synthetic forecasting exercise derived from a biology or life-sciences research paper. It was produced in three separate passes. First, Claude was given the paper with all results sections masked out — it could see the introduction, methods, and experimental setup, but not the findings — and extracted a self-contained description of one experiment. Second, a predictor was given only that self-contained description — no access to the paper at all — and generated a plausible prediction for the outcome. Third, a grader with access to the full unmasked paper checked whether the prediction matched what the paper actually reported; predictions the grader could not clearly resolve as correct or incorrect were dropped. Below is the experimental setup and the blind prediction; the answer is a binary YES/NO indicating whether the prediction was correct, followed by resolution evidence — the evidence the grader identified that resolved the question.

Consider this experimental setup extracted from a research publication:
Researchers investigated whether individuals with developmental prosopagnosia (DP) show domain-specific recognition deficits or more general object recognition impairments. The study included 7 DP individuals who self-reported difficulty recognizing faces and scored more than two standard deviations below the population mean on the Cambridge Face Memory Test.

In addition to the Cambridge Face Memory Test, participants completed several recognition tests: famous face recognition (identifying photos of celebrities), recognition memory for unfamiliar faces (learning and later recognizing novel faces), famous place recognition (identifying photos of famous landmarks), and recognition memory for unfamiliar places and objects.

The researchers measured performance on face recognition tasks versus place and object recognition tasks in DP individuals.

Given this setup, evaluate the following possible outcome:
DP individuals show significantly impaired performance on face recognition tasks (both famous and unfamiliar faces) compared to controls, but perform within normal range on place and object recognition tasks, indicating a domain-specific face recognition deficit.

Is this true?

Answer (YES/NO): YES